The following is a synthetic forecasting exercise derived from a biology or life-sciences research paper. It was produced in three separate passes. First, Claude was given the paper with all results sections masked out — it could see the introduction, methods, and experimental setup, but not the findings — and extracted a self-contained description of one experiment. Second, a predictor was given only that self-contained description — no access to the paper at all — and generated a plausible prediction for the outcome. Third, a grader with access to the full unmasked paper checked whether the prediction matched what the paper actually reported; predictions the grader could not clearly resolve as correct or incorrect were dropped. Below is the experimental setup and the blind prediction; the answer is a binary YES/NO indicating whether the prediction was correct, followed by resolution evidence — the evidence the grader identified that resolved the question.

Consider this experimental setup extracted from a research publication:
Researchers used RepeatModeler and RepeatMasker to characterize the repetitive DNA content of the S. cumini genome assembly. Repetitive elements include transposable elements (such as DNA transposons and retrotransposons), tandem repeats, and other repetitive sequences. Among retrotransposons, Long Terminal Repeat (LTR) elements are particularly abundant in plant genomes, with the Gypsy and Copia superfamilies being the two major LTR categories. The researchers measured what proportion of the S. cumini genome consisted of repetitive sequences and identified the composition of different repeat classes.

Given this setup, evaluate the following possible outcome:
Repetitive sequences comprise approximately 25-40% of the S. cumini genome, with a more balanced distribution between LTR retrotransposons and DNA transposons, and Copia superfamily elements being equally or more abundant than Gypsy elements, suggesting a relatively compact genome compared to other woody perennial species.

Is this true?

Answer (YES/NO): NO